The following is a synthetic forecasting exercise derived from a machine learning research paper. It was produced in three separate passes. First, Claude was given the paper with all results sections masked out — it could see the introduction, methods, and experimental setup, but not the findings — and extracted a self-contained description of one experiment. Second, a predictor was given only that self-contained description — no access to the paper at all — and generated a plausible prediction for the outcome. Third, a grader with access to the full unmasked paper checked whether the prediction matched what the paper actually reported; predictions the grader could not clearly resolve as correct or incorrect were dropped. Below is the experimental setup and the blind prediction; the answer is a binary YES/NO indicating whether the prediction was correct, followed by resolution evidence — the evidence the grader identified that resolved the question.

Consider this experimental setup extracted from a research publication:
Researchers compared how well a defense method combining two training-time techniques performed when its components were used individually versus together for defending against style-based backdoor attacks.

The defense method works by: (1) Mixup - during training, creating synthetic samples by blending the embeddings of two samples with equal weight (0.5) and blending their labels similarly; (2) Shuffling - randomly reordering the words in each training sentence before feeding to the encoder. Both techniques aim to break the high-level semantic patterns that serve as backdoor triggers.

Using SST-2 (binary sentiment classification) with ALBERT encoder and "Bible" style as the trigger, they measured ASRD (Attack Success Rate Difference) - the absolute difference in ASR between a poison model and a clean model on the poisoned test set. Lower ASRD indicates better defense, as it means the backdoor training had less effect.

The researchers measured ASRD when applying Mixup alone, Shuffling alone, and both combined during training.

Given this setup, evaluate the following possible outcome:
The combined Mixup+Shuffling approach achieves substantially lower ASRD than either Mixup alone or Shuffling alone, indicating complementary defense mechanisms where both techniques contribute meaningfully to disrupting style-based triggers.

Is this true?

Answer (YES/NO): YES